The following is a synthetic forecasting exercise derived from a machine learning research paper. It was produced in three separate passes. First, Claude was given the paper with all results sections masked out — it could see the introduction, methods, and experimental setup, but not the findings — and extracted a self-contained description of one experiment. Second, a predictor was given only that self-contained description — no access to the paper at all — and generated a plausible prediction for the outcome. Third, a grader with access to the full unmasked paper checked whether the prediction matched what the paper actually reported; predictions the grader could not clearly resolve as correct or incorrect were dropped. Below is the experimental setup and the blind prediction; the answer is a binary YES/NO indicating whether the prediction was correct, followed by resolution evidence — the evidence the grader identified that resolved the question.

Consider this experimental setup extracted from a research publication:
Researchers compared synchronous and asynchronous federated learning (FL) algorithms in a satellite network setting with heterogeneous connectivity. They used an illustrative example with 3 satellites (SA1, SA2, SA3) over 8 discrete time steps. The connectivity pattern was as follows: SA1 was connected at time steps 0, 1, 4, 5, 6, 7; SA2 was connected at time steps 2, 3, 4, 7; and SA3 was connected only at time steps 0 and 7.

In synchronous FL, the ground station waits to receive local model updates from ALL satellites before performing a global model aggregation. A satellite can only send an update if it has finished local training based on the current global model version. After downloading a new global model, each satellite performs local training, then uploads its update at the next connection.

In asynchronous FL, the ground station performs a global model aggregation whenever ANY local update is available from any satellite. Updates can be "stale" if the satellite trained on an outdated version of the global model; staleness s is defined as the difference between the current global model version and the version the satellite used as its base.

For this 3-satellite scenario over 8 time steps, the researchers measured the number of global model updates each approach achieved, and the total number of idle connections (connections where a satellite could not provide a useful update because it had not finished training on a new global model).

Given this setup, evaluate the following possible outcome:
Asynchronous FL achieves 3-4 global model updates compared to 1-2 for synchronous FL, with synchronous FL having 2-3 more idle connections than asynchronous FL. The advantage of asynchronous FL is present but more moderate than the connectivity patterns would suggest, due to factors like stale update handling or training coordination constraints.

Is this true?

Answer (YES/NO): NO